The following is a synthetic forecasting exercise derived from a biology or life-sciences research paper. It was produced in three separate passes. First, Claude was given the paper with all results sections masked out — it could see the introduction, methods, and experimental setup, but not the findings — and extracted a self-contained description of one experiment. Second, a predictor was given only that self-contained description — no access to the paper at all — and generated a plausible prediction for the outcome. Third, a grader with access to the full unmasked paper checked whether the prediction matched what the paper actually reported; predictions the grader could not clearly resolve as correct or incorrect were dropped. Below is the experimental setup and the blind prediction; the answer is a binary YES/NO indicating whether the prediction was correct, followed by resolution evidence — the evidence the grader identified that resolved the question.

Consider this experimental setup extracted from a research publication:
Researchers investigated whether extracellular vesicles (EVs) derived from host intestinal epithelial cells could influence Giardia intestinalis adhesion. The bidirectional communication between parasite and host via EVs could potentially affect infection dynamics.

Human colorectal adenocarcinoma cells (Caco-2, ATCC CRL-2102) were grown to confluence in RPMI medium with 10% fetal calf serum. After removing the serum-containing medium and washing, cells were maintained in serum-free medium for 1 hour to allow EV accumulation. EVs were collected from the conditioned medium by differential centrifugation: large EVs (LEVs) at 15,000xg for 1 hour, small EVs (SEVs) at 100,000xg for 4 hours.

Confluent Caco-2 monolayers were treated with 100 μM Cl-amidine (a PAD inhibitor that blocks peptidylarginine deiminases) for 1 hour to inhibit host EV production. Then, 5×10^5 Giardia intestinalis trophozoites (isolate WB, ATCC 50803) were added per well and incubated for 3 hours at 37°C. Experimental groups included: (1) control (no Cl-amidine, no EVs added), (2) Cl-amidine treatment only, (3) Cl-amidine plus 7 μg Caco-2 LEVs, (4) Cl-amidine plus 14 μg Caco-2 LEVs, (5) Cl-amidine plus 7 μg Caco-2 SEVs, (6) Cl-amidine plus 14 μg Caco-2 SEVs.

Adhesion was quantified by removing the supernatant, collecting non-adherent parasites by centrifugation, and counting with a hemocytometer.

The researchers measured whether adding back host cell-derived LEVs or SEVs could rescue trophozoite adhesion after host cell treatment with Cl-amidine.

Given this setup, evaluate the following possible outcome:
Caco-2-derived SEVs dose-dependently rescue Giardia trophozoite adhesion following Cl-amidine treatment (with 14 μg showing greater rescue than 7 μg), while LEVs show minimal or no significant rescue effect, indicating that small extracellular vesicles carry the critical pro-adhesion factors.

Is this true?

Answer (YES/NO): NO